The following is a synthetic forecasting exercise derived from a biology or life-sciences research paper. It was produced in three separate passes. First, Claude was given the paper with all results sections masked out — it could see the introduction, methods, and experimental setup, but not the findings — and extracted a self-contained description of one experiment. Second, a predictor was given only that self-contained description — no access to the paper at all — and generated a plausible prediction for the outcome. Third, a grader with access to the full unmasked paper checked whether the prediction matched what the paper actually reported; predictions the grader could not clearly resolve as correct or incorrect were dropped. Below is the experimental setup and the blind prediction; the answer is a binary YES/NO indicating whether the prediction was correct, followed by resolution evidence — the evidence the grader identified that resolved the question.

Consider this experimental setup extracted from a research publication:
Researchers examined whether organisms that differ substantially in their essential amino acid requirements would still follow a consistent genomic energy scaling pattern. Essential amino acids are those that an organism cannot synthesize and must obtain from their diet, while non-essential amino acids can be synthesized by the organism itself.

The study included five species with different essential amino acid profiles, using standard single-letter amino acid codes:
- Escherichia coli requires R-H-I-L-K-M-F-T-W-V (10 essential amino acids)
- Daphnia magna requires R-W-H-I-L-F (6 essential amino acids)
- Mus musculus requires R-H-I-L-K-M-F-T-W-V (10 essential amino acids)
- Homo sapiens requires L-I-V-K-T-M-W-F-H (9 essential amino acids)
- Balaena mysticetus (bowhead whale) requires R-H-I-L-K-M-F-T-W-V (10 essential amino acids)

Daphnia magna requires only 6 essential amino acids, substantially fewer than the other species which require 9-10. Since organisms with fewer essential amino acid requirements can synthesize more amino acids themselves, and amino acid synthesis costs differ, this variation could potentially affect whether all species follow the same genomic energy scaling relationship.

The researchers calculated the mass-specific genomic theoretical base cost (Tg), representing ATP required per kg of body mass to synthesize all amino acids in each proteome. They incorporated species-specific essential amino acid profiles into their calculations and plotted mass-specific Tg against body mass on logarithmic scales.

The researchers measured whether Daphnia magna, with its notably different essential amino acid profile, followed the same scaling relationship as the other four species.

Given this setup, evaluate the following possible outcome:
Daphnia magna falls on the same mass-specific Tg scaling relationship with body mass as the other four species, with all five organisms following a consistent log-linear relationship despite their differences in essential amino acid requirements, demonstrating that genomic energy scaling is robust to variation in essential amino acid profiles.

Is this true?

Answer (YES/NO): YES